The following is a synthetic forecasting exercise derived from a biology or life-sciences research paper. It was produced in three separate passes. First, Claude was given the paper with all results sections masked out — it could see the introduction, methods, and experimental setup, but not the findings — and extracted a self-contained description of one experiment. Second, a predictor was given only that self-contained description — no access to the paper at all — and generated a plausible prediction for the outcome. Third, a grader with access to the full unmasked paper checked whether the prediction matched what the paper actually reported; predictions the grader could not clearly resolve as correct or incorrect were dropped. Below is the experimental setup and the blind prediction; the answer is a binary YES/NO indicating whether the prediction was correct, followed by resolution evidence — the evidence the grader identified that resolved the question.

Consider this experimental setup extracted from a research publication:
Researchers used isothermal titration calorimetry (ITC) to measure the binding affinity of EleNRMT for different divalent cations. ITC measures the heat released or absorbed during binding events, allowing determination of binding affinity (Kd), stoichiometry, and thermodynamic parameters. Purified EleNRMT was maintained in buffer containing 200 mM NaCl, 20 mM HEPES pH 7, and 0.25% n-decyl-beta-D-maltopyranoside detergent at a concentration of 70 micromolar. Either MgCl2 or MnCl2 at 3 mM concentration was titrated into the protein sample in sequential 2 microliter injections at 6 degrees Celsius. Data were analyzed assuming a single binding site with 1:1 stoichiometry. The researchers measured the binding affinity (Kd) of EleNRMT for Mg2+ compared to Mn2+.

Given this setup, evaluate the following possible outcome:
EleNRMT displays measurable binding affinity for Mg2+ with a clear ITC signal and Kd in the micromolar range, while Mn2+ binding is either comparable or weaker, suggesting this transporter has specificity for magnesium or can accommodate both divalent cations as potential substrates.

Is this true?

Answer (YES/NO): NO